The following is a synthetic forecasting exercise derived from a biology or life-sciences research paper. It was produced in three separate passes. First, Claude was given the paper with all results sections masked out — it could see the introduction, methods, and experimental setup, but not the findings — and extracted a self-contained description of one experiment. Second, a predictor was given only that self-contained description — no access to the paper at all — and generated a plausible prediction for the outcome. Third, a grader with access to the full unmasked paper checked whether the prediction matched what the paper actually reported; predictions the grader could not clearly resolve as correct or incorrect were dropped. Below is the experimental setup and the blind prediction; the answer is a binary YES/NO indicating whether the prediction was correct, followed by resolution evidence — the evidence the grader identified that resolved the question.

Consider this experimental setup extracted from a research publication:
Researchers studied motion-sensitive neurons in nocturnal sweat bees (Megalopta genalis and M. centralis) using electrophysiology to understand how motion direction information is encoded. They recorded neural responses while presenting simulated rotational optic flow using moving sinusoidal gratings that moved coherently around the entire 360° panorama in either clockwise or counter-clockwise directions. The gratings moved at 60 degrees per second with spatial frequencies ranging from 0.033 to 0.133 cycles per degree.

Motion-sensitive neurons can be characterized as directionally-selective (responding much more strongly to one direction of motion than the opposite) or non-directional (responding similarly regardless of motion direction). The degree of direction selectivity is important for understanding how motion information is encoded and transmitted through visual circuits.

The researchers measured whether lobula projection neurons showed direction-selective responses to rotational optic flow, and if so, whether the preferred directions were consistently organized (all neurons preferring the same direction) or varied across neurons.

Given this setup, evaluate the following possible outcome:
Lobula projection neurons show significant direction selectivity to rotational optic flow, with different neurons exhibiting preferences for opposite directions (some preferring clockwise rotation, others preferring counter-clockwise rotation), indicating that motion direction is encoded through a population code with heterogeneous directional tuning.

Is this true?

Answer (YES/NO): YES